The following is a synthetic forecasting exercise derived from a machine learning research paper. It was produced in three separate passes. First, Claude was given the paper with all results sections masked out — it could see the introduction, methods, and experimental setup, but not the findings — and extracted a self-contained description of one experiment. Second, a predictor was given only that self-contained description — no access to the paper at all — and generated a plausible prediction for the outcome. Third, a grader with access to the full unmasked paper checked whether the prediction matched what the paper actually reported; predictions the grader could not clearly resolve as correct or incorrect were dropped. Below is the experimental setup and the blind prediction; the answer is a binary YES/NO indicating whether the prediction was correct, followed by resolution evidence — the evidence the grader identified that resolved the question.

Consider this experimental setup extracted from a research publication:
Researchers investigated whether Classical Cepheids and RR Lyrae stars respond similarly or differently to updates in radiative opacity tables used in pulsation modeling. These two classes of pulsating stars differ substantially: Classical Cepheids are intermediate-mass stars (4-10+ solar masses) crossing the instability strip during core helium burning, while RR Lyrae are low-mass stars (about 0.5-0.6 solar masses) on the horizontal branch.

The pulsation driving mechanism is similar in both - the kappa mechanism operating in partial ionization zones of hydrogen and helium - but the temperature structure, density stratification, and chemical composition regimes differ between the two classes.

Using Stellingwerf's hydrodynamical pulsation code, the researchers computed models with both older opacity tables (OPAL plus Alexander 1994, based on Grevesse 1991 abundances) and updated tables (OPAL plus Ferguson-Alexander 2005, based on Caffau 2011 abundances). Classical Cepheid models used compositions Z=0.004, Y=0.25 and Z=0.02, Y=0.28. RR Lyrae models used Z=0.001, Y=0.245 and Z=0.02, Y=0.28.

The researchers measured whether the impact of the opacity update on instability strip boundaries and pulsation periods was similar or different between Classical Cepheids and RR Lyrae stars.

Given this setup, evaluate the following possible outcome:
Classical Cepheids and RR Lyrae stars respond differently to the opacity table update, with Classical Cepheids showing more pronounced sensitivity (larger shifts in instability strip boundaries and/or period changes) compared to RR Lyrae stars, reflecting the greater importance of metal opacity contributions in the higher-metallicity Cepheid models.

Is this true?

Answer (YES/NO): NO